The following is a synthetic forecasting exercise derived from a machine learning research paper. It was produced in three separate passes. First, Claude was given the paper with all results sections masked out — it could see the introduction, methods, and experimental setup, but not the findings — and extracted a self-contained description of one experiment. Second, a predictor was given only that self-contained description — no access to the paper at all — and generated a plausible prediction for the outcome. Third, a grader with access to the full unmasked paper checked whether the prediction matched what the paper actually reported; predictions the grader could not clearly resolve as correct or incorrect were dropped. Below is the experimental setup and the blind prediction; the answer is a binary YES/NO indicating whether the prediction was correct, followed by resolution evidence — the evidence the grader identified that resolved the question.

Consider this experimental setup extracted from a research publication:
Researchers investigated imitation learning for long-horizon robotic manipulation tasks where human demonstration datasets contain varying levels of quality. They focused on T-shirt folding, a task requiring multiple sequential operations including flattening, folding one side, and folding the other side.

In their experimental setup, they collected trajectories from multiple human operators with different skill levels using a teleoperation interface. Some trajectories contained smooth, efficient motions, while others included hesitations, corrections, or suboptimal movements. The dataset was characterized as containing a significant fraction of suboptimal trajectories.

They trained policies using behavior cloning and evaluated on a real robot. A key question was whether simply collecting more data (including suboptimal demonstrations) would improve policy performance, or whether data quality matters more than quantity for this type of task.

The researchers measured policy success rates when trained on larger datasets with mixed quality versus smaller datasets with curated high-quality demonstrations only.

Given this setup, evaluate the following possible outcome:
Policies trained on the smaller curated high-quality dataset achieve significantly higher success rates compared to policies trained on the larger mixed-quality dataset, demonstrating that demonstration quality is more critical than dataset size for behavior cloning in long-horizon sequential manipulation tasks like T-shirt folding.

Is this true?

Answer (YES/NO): YES